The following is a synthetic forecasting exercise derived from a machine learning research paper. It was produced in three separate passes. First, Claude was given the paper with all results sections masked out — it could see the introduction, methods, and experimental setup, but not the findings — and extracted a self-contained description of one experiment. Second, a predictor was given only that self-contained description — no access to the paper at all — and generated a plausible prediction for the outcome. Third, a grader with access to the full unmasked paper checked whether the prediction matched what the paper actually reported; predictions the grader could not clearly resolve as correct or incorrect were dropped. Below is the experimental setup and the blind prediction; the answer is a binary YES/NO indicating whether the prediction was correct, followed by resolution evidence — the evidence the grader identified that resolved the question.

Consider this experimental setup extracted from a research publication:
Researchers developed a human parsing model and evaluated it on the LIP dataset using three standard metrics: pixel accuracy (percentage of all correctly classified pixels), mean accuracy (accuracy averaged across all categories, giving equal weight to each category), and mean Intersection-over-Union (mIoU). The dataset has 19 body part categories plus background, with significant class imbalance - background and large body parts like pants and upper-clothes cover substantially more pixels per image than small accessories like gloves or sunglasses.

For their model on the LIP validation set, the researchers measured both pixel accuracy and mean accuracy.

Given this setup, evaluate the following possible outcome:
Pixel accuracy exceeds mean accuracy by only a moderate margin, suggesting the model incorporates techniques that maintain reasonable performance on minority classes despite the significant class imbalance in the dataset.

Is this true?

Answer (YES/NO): NO